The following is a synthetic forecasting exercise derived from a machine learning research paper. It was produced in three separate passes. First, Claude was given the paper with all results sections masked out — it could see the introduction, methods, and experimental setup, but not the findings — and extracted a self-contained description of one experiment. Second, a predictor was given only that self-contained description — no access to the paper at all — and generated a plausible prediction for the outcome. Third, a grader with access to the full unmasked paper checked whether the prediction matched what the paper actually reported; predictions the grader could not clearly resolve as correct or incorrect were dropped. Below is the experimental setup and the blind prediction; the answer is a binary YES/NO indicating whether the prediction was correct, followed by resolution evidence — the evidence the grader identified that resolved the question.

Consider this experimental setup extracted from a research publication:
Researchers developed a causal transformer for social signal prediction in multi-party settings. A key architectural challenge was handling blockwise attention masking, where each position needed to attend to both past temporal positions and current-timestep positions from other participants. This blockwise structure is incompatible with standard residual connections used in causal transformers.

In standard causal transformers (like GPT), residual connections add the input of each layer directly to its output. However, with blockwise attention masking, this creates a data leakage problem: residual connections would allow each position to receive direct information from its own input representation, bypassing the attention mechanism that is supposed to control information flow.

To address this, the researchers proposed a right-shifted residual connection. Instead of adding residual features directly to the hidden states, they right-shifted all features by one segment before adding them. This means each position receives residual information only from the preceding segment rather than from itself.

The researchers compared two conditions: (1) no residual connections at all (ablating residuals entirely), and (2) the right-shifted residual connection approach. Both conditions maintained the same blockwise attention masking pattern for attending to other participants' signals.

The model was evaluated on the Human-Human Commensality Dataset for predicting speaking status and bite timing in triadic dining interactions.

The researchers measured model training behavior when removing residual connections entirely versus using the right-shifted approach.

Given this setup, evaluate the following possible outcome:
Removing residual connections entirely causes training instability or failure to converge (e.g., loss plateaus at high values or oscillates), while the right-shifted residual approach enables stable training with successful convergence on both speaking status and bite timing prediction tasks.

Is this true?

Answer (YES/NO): YES